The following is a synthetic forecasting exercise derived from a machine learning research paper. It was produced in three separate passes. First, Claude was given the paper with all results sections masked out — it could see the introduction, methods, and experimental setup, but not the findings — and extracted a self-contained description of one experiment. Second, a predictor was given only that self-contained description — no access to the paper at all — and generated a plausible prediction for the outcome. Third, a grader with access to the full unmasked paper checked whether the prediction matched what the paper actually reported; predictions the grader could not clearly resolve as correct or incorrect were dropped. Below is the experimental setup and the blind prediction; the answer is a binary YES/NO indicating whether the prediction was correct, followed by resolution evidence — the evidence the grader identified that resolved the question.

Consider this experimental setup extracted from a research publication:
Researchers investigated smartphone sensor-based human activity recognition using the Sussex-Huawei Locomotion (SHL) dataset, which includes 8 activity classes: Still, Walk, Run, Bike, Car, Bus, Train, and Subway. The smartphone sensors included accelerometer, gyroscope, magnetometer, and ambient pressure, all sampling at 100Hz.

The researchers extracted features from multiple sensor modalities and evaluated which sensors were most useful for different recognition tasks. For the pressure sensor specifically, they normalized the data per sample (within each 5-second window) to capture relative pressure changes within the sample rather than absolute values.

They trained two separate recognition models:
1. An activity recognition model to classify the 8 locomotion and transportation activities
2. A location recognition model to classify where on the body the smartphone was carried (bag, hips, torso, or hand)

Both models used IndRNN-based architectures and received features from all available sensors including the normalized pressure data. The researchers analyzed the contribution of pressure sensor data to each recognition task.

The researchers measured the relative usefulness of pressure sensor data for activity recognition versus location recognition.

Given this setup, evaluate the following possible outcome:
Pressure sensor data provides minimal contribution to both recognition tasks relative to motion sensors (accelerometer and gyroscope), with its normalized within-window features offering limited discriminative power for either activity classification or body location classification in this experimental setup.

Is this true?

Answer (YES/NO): NO